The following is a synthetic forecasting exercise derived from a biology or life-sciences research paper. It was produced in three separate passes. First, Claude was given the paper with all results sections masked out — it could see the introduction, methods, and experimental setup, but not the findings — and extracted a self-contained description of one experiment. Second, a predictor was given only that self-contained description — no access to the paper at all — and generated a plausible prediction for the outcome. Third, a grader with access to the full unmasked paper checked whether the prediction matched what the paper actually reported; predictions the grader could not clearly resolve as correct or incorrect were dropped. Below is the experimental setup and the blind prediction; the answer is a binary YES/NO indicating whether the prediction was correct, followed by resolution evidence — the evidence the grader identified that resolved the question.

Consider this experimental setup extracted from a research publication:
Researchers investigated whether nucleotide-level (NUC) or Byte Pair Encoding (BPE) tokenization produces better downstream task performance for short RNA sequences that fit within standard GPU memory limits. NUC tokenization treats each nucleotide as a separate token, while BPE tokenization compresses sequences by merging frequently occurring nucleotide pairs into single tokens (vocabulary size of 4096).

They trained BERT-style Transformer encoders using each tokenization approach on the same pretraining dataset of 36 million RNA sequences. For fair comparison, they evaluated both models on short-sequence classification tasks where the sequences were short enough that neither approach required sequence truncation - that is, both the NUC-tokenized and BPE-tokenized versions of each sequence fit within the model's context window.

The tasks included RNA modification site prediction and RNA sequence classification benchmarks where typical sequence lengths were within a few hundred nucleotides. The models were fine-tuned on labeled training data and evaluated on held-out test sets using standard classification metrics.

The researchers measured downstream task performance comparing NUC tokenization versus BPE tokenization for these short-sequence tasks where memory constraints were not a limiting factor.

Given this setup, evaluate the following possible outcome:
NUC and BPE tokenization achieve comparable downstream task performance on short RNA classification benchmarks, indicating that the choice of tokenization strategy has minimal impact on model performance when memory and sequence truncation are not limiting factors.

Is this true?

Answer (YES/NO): NO